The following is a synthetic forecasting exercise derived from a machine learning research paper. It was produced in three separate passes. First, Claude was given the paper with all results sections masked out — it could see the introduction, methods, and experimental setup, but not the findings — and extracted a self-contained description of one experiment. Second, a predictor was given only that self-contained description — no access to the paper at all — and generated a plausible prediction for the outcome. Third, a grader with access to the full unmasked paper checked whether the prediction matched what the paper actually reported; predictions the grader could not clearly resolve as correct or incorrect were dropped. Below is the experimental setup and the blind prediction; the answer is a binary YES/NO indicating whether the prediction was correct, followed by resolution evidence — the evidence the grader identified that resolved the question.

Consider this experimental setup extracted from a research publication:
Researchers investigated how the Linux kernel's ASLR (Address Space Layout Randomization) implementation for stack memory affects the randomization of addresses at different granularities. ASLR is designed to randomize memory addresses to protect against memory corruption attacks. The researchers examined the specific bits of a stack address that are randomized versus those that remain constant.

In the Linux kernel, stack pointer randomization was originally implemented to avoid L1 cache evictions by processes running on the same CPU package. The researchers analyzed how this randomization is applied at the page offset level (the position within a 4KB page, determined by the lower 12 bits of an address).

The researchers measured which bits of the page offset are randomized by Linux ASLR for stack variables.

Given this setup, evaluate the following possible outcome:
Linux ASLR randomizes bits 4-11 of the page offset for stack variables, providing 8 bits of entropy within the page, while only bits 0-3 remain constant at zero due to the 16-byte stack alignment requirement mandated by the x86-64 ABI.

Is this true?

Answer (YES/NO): YES